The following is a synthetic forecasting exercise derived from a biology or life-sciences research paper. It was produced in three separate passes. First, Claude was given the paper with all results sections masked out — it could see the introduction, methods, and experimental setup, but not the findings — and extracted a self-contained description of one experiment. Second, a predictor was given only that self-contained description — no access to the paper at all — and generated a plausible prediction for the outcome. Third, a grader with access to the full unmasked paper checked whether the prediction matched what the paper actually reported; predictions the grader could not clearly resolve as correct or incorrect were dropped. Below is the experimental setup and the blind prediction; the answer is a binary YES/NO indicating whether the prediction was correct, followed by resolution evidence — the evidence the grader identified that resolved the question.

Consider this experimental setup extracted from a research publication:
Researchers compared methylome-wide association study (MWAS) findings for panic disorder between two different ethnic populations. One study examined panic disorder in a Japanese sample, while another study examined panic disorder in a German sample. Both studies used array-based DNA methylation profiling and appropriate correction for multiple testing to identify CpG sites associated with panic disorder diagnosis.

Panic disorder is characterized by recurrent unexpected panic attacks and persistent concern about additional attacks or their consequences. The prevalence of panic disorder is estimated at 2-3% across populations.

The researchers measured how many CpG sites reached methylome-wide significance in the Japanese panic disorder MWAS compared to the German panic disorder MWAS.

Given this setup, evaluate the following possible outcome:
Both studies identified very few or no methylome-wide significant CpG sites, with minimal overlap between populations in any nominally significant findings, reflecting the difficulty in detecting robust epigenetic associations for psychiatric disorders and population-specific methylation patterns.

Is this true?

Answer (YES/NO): NO